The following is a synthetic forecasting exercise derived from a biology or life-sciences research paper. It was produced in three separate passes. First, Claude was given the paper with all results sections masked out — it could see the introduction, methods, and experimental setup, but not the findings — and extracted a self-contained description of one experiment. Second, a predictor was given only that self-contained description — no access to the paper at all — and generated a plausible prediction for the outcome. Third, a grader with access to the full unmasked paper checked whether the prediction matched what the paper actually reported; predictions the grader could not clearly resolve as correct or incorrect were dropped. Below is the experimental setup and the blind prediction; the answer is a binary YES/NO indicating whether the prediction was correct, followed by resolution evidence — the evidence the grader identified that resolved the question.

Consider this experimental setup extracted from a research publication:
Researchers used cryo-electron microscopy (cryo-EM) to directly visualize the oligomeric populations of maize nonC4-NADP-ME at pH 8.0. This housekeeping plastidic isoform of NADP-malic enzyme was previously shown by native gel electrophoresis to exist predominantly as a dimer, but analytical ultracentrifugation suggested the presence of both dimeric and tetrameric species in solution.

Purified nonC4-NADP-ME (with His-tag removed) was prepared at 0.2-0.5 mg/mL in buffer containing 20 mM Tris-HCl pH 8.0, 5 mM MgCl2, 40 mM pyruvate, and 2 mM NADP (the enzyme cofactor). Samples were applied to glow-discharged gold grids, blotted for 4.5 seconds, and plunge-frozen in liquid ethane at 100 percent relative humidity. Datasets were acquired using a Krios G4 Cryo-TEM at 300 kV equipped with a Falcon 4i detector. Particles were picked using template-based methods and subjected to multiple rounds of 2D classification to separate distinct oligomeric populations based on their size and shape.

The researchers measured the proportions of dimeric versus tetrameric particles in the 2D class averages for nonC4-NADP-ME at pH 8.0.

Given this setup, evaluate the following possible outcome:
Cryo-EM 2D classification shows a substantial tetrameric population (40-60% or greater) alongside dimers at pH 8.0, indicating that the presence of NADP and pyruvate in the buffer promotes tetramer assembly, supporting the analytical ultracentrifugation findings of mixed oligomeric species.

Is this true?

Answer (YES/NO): NO